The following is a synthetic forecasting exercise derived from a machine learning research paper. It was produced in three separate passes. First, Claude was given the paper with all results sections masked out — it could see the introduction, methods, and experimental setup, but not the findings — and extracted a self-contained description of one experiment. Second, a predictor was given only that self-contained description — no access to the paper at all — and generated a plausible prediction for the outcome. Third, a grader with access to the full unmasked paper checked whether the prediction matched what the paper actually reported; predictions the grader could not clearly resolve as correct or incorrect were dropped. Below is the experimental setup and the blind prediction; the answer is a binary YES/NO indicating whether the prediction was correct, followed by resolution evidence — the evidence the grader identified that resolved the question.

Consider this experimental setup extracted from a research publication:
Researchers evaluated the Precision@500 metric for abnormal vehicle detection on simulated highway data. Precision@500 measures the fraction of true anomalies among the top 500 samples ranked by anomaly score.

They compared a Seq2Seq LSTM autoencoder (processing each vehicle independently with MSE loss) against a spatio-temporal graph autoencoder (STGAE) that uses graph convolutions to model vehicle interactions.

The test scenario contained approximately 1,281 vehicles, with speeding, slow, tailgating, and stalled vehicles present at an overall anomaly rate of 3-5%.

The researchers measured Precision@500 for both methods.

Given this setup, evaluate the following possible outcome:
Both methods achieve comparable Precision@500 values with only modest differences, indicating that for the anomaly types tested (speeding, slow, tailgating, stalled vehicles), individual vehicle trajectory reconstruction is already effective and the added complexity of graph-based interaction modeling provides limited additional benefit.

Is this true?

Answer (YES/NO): NO